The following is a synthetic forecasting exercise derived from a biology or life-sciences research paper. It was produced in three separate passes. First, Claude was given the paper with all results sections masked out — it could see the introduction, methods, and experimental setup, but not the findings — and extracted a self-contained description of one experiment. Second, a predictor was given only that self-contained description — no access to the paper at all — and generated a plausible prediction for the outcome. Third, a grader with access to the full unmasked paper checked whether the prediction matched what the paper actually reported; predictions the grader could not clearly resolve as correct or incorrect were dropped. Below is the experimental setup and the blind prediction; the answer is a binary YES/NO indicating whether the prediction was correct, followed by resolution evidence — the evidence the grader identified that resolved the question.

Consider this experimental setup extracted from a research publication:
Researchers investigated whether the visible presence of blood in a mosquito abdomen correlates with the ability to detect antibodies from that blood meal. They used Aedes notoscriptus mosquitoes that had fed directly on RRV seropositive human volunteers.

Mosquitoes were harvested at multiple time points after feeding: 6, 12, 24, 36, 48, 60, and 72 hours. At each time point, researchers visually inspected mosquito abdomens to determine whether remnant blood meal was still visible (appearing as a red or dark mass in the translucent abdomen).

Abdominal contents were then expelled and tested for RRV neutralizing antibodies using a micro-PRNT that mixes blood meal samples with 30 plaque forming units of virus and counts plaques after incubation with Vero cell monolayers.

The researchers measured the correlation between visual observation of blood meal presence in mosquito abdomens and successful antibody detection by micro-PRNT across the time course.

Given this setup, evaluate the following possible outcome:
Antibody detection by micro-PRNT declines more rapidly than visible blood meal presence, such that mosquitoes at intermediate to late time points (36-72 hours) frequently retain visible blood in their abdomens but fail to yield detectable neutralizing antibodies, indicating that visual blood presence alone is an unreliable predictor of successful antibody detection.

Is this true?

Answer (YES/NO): NO